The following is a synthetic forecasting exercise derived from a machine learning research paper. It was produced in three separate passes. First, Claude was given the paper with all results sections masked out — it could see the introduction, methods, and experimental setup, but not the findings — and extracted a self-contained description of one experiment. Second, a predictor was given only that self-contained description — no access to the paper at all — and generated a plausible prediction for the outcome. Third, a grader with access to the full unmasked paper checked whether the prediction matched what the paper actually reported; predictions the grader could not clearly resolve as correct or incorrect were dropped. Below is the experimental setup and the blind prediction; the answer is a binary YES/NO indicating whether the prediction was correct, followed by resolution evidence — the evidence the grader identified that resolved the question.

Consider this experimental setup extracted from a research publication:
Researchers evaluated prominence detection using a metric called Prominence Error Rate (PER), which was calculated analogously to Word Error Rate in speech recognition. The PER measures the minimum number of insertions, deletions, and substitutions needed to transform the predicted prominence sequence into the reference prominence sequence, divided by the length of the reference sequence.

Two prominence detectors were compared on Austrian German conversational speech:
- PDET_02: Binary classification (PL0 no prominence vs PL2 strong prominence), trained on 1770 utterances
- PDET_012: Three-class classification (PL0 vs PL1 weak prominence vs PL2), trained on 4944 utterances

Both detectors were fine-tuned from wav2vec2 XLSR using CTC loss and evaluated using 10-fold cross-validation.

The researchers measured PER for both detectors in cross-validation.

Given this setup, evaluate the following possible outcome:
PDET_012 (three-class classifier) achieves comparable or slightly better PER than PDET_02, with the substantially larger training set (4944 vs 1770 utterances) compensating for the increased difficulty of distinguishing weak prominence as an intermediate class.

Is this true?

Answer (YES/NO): NO